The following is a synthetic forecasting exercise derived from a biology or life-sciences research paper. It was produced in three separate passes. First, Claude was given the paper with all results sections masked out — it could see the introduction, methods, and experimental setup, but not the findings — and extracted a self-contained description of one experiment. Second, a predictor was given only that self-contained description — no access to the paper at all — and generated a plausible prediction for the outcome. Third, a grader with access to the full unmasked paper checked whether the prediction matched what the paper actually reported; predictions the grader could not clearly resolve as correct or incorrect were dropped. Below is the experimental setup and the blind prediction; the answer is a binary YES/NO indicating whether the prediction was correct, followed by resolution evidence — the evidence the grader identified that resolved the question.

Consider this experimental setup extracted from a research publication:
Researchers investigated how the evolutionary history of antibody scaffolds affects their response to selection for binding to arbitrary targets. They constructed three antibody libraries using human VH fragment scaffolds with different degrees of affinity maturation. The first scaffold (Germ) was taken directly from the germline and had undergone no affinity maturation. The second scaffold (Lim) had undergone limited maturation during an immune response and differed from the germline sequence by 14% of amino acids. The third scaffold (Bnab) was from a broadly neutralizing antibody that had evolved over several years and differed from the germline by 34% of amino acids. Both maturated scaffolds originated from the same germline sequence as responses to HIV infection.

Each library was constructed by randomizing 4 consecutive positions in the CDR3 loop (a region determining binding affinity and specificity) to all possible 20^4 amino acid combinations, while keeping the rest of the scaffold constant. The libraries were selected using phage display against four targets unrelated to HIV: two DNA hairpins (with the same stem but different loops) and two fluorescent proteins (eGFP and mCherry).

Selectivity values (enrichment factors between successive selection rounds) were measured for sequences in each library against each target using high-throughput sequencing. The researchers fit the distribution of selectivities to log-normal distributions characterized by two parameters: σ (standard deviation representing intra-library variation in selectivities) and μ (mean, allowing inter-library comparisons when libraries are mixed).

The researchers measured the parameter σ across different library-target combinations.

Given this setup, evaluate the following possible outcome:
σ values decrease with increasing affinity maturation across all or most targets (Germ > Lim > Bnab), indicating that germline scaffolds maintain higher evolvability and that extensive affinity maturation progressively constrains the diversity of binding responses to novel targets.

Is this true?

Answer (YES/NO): YES